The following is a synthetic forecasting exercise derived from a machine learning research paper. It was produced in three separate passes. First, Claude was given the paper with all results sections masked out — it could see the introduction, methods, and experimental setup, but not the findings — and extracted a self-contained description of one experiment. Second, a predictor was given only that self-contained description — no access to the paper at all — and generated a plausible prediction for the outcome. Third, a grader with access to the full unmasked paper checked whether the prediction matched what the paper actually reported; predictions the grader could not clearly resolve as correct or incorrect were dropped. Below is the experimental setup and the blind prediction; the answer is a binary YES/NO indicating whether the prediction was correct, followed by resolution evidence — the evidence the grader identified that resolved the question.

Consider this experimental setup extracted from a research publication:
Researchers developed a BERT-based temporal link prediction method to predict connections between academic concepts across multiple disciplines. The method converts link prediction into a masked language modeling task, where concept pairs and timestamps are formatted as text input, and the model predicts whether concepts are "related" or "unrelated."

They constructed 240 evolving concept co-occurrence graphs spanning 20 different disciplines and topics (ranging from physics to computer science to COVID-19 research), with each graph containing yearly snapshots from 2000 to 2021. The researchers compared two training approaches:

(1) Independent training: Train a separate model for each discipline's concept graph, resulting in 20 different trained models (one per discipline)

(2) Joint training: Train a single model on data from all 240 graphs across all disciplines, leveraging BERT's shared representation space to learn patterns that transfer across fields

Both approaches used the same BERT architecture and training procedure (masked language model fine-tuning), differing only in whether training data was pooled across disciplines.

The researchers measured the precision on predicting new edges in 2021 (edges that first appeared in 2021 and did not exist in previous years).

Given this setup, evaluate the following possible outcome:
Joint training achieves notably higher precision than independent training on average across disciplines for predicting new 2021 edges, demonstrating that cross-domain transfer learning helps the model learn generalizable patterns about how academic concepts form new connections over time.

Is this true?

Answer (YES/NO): YES